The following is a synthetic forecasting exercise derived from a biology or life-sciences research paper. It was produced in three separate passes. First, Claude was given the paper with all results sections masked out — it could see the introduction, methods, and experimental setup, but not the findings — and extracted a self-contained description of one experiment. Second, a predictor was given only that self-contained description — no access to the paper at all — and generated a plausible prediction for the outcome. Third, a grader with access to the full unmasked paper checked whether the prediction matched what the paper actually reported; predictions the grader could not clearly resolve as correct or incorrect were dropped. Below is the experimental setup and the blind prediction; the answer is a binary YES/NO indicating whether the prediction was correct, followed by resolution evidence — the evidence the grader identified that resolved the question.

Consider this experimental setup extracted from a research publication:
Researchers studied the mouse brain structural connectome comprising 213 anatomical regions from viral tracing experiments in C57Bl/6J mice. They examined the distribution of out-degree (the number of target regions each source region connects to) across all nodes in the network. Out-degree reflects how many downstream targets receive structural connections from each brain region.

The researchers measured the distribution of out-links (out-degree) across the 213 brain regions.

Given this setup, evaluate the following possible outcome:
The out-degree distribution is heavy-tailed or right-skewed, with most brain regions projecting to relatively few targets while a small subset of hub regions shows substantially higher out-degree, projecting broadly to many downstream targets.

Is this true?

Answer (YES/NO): NO